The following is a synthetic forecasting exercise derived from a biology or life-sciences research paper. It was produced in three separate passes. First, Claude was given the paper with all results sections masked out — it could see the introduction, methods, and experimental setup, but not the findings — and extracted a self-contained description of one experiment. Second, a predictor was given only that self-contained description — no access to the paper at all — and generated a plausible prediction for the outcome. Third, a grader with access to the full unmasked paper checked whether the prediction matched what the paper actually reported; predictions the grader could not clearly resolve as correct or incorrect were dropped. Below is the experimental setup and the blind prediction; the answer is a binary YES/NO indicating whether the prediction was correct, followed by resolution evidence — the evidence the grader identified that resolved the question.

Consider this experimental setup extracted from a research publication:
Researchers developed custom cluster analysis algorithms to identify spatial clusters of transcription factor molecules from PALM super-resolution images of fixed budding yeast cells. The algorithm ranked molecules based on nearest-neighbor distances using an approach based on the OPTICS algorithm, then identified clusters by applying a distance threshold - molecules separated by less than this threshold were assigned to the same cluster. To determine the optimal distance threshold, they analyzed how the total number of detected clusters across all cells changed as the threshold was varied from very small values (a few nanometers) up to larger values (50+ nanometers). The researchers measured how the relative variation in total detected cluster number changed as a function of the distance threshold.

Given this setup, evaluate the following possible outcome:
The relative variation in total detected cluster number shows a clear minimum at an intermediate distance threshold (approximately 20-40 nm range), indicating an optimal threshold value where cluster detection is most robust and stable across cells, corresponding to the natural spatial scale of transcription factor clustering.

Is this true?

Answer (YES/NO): NO